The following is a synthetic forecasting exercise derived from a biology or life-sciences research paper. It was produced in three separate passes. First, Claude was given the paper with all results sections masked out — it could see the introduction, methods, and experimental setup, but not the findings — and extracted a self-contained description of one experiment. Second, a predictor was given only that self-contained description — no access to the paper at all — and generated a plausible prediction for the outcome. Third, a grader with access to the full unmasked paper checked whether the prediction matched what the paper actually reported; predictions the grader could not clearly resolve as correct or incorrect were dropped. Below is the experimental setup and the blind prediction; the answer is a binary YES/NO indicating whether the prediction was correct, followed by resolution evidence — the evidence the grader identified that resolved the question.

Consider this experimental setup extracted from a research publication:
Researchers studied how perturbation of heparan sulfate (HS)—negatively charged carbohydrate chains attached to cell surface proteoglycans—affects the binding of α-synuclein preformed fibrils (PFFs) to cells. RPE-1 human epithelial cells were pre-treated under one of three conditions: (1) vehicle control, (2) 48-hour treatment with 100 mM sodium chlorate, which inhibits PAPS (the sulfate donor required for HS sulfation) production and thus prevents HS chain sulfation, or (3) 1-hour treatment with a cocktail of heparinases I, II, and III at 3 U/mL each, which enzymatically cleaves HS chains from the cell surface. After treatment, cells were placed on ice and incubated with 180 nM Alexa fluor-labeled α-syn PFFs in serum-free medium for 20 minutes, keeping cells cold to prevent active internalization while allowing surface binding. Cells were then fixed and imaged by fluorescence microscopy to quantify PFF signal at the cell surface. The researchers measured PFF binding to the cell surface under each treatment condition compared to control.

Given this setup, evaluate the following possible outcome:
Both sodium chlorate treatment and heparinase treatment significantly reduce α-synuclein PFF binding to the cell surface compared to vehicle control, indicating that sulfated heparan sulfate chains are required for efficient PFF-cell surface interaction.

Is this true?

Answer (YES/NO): YES